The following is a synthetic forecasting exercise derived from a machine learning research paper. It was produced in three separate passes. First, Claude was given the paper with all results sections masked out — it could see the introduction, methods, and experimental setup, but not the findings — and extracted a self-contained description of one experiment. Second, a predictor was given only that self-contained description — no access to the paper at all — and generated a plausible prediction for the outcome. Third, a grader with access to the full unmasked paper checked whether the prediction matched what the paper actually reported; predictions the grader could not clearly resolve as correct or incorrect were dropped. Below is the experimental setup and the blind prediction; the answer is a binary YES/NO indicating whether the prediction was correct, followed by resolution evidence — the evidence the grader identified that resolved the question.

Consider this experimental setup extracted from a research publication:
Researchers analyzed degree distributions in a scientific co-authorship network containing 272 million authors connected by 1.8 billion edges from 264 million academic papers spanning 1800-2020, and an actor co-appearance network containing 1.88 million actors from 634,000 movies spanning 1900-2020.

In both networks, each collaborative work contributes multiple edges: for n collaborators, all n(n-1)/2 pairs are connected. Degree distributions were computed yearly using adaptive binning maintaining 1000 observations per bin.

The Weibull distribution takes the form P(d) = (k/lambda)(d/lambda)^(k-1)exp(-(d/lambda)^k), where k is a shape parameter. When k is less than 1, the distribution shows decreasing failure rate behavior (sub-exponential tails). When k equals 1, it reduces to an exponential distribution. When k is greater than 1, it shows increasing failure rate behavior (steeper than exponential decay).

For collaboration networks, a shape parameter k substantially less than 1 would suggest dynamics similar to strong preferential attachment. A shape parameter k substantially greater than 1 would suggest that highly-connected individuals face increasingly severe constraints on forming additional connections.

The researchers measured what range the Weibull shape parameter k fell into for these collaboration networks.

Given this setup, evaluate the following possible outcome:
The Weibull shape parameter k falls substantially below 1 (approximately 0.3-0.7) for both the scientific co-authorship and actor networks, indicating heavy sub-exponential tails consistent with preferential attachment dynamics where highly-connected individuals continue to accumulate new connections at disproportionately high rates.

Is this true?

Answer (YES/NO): NO